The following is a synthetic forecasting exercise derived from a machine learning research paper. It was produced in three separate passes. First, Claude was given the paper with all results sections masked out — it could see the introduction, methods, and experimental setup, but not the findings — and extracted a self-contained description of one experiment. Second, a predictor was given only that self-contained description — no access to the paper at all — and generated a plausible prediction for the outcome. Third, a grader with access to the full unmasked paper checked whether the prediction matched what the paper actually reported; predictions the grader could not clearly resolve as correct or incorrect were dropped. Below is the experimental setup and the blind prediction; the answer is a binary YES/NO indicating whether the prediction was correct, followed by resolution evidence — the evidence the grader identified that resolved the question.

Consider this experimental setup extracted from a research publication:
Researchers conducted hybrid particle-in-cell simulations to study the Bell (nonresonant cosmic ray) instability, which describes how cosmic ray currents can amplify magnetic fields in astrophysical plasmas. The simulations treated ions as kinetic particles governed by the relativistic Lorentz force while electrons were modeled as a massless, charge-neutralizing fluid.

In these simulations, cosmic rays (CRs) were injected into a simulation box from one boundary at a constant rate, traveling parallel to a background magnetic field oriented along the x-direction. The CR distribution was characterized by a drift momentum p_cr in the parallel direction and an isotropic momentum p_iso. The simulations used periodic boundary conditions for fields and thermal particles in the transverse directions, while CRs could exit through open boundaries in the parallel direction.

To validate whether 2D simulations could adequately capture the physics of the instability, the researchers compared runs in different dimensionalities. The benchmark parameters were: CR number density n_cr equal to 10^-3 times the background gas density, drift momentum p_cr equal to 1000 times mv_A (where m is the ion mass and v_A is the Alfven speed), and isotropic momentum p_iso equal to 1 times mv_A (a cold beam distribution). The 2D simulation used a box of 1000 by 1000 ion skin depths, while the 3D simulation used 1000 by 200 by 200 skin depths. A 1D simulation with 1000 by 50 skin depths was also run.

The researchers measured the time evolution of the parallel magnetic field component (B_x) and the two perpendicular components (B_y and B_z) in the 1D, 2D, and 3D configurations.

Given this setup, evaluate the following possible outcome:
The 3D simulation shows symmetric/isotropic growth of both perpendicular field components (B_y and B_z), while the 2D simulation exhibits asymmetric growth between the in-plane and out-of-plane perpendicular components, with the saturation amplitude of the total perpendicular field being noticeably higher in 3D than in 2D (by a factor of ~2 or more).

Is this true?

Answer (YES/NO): NO